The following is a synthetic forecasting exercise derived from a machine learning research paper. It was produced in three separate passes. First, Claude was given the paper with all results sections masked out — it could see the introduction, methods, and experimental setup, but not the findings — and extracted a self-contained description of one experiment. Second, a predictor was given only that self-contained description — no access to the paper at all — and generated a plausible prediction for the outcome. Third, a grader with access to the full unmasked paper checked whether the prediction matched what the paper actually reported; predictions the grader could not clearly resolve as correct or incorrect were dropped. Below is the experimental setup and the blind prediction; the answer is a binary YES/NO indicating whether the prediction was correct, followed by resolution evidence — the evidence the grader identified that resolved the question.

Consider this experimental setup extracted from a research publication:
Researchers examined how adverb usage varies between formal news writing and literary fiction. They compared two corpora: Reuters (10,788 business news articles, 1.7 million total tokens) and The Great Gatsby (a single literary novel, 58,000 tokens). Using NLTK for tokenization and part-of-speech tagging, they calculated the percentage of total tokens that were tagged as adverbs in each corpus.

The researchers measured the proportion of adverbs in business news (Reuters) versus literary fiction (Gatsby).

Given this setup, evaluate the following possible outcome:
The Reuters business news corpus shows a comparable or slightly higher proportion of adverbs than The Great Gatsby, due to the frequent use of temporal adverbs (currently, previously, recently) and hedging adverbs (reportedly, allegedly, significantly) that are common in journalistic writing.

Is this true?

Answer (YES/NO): NO